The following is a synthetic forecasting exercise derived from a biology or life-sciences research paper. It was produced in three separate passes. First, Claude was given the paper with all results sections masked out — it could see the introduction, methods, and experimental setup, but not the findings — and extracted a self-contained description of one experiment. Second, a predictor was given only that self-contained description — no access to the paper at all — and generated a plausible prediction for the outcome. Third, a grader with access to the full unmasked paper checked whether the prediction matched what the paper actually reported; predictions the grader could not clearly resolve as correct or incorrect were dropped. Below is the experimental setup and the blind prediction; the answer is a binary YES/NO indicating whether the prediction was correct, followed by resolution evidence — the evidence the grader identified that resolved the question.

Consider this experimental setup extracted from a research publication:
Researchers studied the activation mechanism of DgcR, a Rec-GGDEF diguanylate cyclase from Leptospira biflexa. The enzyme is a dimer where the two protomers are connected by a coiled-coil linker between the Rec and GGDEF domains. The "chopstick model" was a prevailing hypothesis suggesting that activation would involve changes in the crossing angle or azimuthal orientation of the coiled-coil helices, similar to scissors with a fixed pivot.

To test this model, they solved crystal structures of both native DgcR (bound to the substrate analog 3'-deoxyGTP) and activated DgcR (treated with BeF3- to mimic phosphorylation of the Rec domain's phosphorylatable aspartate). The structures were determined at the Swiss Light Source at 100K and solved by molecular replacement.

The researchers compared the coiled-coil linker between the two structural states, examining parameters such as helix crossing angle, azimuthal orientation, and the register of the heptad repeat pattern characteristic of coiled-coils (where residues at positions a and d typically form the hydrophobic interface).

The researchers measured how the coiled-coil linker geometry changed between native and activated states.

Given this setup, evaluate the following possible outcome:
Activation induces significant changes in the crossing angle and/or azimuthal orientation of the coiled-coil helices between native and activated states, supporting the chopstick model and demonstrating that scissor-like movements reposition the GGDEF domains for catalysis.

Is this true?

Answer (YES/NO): NO